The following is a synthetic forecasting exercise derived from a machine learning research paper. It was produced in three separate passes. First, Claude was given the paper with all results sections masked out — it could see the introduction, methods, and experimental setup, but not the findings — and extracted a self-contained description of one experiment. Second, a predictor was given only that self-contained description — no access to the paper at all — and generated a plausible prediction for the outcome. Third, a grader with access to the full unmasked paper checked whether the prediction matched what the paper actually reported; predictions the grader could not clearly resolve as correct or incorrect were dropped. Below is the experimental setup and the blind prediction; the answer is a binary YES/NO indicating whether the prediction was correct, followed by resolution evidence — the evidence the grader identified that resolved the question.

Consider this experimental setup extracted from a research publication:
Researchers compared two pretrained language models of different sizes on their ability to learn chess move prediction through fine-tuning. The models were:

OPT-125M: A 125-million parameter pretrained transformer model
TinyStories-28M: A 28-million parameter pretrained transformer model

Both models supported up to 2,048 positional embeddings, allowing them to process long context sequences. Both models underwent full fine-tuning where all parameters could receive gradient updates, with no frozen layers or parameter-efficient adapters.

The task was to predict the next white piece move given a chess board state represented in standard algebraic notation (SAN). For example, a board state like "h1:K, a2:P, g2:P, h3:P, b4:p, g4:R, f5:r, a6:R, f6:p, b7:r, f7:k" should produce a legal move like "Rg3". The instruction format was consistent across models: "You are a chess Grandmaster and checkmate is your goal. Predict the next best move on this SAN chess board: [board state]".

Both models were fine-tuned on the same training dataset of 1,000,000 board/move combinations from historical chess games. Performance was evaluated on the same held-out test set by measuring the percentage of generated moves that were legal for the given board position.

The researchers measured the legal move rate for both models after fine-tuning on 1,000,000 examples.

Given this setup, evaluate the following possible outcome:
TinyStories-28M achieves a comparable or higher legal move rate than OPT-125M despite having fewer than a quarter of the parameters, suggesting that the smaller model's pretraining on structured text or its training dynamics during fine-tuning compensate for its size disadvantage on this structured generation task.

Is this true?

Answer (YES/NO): NO